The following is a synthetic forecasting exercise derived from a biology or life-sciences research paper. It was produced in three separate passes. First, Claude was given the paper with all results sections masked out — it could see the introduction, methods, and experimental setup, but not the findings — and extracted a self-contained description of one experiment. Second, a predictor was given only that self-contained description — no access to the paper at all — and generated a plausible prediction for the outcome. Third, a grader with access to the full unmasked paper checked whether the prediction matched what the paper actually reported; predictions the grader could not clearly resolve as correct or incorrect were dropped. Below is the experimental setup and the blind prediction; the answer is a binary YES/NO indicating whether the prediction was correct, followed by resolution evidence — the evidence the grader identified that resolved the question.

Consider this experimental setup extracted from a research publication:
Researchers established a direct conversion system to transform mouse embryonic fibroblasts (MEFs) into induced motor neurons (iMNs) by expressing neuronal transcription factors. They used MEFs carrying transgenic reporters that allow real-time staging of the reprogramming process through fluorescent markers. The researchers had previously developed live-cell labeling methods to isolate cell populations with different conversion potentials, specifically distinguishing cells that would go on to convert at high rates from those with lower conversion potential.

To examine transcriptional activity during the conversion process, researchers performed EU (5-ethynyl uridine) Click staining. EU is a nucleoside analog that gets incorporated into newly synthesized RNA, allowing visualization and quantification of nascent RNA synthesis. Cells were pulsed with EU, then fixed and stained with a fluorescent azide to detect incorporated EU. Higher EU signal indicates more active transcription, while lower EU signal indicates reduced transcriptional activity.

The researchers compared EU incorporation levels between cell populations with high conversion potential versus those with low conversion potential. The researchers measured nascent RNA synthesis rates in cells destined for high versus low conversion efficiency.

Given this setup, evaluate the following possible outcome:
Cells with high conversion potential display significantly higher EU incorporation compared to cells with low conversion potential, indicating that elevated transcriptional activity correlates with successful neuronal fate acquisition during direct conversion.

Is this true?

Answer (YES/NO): NO